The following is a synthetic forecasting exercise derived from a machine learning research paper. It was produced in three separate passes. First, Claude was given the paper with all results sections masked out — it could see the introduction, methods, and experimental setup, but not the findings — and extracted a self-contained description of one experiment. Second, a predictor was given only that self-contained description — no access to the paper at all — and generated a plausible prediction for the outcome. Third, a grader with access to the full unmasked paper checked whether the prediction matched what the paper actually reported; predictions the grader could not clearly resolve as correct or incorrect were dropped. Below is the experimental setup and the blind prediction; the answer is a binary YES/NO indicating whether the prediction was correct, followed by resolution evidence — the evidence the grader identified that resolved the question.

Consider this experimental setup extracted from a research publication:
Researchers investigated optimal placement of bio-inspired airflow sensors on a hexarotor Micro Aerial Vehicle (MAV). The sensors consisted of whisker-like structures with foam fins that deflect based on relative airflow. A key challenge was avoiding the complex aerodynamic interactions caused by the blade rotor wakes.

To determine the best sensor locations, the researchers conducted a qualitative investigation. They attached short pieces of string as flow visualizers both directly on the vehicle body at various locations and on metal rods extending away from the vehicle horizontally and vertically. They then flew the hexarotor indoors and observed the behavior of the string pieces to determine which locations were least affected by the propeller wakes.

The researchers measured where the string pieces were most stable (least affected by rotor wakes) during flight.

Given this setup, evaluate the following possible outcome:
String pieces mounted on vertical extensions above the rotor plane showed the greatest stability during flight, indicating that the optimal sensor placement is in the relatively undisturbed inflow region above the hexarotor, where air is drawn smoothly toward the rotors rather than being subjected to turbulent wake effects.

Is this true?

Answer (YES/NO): NO